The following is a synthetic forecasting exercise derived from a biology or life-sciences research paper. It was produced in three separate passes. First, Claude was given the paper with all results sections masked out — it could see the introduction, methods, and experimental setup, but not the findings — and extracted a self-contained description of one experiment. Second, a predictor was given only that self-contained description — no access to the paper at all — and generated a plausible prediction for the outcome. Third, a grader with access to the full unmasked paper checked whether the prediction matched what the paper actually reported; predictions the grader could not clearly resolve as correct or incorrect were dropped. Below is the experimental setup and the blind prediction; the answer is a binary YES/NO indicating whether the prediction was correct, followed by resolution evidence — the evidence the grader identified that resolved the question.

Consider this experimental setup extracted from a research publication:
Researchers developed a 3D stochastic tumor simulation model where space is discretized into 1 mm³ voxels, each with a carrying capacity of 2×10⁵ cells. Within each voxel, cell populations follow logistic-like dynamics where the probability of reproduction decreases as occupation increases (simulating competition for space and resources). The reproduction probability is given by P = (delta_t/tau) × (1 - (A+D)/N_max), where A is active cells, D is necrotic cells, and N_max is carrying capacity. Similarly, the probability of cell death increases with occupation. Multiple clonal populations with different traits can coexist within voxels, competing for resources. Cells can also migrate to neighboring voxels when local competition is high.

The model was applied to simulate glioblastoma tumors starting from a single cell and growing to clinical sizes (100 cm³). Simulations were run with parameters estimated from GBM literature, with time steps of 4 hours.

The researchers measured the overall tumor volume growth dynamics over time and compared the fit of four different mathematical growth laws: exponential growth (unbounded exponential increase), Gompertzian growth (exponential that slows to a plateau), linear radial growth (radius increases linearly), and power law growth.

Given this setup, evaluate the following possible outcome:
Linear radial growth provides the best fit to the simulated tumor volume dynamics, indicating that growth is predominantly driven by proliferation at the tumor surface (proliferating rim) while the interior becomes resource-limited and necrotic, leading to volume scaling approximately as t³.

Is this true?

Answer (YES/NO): NO